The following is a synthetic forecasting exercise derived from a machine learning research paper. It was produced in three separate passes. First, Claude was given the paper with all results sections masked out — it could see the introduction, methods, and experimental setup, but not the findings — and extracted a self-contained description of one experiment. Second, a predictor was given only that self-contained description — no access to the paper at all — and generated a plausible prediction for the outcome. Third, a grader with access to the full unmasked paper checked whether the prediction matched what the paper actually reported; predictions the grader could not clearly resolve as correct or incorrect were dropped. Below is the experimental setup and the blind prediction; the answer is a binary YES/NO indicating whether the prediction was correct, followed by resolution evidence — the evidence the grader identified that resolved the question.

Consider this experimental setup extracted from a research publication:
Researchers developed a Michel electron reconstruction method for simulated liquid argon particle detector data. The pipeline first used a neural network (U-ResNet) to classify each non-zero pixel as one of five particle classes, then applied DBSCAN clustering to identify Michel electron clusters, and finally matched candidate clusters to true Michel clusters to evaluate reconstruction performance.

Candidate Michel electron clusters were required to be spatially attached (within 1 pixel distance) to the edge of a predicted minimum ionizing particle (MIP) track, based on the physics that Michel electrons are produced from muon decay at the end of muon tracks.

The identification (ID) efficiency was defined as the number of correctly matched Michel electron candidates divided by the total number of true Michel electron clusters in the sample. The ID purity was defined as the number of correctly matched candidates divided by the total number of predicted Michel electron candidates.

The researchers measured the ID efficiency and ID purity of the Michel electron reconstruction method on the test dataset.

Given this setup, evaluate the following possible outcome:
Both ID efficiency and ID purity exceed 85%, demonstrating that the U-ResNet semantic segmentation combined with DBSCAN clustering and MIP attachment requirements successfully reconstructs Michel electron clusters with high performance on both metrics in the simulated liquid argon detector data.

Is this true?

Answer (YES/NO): YES